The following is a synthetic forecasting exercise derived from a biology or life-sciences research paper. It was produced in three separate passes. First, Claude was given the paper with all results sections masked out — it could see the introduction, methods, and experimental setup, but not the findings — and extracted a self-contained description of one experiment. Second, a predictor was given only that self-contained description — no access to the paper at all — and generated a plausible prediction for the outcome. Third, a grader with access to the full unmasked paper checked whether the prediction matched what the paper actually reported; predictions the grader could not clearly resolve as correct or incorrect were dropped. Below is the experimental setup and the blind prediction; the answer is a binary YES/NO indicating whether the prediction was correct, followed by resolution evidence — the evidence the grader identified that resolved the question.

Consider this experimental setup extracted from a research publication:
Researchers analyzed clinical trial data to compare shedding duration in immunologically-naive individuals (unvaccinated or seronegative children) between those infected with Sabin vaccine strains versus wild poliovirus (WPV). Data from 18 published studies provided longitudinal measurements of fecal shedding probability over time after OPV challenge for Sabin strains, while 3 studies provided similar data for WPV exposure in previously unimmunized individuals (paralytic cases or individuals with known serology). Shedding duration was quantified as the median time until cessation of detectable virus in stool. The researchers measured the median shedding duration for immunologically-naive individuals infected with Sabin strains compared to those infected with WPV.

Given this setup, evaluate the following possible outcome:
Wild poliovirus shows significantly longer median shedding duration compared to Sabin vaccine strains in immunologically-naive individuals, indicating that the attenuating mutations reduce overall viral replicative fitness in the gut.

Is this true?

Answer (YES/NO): YES